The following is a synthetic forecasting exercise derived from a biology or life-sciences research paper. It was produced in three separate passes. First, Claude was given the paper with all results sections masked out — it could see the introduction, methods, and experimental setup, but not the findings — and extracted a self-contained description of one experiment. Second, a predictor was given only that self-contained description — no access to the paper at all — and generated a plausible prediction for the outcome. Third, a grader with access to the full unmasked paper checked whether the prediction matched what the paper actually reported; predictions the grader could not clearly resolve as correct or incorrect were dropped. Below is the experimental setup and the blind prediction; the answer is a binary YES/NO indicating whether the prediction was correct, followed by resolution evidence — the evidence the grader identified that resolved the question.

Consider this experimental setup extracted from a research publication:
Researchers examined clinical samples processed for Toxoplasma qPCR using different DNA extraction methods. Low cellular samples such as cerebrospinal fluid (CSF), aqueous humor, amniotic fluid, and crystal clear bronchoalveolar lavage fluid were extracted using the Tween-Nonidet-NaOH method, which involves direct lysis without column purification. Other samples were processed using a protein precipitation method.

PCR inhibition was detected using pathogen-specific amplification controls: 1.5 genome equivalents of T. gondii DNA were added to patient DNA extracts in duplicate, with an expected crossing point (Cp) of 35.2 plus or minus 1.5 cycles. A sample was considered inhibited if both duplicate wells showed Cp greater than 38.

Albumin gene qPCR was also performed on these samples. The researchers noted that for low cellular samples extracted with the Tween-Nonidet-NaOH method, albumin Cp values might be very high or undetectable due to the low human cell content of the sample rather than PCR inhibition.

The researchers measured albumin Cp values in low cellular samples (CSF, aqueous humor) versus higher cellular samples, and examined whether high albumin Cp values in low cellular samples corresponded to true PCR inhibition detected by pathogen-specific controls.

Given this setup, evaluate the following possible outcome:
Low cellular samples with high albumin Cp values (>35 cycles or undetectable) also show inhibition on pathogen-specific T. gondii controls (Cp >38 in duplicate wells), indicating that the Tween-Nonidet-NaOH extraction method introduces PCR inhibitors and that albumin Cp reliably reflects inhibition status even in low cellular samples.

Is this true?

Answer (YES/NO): NO